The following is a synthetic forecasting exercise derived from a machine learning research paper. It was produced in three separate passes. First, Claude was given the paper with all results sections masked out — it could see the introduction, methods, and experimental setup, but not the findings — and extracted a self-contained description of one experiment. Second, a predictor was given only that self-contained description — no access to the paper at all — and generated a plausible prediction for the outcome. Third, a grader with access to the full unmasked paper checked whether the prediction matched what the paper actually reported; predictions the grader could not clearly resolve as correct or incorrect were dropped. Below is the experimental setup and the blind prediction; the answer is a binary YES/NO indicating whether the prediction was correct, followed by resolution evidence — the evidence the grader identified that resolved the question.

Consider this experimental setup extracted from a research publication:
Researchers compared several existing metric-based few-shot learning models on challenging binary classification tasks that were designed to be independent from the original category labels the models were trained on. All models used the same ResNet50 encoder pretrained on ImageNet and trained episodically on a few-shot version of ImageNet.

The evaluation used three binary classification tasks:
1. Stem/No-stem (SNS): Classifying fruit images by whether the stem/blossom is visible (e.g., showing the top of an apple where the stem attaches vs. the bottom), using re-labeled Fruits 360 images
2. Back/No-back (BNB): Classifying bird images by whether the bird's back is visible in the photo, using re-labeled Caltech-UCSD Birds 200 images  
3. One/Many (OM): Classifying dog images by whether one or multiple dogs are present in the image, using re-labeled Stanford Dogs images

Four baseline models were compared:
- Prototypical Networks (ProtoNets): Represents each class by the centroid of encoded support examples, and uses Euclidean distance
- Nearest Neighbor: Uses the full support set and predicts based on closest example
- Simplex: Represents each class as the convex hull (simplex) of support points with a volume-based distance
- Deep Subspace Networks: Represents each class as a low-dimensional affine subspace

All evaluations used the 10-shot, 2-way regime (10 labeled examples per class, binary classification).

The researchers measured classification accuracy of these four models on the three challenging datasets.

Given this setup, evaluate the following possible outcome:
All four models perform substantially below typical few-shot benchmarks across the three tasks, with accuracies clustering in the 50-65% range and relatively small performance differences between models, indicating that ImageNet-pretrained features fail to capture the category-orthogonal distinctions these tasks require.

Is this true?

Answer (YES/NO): NO